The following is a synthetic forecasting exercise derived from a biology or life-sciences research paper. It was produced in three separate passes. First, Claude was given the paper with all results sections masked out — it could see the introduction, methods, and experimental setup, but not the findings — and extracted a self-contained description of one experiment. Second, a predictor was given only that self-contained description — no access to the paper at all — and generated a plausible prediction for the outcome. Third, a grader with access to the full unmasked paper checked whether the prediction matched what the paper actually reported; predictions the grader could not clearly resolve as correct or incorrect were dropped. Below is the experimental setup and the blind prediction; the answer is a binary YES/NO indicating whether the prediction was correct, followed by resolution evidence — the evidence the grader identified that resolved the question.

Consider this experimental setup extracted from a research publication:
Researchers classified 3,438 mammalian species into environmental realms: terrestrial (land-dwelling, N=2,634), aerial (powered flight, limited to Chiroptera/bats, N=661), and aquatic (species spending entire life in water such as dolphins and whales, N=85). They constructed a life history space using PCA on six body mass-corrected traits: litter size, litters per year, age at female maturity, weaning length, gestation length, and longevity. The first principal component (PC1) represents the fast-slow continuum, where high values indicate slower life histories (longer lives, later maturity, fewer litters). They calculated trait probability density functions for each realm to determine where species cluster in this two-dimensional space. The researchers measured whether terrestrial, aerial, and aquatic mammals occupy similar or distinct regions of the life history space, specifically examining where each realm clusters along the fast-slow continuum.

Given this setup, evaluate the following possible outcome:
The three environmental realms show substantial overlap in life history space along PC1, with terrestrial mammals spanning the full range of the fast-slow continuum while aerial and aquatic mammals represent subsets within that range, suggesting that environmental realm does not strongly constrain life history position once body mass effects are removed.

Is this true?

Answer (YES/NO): NO